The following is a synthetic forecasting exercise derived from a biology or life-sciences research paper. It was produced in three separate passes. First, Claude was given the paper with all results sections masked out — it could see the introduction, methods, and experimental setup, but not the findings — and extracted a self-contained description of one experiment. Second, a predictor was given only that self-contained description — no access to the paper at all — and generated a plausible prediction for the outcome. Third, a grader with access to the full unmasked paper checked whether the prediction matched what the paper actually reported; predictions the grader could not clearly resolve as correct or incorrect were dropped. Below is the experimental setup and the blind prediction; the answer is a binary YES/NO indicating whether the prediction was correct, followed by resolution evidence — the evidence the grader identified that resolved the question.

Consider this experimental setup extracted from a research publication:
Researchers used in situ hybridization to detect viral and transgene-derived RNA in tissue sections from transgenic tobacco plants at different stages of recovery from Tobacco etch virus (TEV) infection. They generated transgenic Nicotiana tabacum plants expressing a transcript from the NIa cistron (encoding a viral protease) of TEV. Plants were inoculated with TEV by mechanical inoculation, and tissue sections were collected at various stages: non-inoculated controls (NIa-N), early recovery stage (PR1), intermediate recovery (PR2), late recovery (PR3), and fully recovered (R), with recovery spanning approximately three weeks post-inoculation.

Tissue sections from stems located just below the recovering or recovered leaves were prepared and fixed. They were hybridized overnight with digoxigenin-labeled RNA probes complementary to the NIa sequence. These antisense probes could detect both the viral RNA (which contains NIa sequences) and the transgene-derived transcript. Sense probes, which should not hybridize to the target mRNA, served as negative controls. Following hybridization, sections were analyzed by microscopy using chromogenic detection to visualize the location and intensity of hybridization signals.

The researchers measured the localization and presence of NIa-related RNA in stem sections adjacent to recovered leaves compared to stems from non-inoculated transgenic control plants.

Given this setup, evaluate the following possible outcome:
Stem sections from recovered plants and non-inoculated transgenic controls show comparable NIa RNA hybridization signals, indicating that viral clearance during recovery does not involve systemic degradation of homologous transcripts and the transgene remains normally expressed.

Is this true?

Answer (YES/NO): YES